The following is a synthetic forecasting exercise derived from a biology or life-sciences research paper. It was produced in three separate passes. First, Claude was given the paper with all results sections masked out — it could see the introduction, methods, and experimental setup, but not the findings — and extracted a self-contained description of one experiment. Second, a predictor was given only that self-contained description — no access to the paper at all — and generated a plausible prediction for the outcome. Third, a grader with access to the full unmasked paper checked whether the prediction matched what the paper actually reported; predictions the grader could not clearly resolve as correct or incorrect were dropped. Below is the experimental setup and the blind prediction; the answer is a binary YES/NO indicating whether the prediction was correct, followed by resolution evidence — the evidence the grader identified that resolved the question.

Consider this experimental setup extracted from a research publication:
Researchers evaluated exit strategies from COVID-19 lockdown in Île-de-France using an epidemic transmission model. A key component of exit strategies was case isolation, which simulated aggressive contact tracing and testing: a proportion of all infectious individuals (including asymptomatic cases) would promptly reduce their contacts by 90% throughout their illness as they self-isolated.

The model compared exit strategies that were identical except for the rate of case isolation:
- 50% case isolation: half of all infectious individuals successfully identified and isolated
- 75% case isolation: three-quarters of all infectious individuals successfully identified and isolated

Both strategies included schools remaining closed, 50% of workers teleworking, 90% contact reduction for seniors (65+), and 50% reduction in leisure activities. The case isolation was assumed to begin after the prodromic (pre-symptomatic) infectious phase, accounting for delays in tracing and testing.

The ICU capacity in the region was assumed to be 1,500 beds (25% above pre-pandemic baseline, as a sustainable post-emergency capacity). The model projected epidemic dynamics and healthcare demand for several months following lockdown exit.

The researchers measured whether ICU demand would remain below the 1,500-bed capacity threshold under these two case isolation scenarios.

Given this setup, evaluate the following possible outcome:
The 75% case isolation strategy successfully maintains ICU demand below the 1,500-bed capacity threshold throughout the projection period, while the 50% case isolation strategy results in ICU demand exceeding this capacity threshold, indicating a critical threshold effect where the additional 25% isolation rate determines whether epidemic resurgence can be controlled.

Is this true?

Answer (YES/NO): NO